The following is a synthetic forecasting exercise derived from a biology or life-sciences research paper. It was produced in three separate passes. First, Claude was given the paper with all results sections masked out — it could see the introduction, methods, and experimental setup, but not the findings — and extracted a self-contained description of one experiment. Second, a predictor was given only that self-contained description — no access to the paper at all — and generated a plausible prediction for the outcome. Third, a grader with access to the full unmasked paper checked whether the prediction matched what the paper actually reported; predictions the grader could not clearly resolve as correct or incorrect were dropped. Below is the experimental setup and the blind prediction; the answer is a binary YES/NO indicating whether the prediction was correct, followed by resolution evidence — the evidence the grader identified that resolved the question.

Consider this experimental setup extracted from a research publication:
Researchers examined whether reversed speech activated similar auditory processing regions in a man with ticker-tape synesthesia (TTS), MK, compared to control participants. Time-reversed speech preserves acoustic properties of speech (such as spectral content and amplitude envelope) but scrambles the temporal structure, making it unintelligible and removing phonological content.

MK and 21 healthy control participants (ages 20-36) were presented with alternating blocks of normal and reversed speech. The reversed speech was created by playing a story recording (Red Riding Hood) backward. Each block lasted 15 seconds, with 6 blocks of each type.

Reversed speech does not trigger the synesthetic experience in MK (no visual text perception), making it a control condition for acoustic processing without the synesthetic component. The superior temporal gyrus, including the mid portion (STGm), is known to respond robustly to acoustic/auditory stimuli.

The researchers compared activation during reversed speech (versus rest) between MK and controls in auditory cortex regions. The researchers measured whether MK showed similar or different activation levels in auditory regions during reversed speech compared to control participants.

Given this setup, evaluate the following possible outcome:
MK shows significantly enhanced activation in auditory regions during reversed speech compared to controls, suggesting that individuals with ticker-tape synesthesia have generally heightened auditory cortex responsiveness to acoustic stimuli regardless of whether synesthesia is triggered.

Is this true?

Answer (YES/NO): NO